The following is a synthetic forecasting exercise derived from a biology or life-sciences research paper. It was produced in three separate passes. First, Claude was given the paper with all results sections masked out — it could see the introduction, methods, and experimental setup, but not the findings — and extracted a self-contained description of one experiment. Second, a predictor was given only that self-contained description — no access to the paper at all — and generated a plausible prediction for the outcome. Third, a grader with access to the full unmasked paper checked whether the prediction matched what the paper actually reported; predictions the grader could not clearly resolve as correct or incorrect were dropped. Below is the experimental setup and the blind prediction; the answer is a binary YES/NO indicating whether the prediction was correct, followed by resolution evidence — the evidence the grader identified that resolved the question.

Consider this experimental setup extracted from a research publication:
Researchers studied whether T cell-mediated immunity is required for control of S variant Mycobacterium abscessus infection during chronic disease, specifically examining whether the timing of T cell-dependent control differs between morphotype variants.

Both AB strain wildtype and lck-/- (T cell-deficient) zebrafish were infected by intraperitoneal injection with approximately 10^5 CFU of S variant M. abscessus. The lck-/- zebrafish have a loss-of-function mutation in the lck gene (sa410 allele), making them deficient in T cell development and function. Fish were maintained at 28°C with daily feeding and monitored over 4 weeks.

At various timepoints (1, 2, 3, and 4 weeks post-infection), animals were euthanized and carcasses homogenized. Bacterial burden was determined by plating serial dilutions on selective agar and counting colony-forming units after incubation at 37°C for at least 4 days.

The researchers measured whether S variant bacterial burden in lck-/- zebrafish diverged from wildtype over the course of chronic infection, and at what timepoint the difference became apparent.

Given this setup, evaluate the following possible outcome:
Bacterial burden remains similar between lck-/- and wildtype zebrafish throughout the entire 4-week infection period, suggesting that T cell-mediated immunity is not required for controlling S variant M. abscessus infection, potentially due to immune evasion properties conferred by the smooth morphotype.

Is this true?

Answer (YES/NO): NO